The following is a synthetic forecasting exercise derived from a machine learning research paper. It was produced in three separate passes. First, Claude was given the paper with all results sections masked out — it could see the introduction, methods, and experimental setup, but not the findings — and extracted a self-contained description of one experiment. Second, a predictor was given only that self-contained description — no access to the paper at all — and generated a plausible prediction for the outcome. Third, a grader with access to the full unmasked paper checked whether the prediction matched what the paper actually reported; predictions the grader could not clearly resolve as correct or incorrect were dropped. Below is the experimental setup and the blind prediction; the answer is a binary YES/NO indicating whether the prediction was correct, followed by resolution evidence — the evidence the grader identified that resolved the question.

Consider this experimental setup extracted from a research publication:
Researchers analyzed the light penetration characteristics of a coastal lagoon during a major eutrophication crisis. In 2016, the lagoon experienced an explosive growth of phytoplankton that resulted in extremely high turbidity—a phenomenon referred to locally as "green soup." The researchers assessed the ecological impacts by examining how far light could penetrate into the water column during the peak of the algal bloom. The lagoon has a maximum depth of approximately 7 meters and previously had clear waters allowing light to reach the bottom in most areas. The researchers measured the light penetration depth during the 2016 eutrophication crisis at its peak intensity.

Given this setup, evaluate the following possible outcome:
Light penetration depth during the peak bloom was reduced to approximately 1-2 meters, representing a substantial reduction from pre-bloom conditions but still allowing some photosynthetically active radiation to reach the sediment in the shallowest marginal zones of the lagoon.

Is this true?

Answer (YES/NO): NO